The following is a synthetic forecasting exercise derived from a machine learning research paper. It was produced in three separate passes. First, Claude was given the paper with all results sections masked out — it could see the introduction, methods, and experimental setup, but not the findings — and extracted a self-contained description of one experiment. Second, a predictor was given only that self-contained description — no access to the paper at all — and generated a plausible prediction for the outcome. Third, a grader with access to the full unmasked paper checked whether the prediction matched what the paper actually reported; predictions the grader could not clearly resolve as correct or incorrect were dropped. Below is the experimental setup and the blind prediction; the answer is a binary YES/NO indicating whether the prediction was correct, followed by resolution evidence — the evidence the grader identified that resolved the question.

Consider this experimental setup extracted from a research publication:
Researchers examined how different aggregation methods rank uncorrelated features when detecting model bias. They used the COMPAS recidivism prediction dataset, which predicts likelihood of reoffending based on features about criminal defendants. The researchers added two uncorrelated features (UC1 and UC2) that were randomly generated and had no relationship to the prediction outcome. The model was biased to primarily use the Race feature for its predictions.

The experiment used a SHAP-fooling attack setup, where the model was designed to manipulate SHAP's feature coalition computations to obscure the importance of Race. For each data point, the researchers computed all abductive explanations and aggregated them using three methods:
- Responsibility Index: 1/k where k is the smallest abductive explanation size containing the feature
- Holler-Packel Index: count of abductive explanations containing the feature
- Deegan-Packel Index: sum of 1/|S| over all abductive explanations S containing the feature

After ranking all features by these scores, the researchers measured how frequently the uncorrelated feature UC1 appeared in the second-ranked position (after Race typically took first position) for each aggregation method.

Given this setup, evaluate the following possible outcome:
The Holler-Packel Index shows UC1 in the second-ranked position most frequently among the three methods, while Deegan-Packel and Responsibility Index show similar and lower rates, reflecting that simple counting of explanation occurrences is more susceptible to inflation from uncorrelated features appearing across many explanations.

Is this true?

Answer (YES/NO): NO